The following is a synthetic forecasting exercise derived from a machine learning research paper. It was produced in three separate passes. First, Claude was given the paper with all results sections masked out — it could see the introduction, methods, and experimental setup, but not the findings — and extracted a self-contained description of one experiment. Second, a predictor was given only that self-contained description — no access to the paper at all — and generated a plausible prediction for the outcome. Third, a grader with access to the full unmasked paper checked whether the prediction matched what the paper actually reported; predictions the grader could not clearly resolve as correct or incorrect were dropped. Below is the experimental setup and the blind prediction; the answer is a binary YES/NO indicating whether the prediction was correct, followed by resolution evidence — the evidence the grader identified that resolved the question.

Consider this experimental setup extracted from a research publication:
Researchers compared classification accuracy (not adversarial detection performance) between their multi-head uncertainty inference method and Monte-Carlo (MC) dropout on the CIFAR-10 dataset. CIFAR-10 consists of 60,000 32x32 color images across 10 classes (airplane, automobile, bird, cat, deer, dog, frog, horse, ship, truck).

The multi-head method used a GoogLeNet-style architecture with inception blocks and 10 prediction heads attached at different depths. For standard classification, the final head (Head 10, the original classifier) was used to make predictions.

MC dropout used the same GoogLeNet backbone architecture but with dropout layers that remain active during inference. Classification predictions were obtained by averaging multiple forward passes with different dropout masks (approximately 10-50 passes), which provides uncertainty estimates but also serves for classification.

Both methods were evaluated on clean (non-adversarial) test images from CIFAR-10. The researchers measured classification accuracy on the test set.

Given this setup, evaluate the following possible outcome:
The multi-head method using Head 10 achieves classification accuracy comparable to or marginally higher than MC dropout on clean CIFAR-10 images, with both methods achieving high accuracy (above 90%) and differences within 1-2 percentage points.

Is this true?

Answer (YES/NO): YES